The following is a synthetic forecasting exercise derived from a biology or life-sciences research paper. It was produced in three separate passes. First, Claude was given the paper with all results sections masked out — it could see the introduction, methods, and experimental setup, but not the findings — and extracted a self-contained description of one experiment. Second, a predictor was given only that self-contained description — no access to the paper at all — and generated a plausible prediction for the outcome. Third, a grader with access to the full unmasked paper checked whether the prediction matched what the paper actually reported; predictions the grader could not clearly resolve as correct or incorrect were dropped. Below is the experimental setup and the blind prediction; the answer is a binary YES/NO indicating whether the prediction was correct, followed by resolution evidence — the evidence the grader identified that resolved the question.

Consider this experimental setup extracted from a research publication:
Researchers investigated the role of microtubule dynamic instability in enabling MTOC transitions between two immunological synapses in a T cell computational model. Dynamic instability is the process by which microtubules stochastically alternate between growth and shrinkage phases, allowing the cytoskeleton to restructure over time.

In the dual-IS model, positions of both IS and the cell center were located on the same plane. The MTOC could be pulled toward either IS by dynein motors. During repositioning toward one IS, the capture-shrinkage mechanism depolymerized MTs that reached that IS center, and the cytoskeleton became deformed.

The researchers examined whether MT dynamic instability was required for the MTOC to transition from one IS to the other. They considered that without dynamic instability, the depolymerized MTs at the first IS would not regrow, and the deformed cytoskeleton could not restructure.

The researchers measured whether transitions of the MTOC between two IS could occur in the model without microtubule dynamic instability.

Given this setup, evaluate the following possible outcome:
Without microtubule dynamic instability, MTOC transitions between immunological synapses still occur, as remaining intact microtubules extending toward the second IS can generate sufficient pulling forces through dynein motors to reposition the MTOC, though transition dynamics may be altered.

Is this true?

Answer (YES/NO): NO